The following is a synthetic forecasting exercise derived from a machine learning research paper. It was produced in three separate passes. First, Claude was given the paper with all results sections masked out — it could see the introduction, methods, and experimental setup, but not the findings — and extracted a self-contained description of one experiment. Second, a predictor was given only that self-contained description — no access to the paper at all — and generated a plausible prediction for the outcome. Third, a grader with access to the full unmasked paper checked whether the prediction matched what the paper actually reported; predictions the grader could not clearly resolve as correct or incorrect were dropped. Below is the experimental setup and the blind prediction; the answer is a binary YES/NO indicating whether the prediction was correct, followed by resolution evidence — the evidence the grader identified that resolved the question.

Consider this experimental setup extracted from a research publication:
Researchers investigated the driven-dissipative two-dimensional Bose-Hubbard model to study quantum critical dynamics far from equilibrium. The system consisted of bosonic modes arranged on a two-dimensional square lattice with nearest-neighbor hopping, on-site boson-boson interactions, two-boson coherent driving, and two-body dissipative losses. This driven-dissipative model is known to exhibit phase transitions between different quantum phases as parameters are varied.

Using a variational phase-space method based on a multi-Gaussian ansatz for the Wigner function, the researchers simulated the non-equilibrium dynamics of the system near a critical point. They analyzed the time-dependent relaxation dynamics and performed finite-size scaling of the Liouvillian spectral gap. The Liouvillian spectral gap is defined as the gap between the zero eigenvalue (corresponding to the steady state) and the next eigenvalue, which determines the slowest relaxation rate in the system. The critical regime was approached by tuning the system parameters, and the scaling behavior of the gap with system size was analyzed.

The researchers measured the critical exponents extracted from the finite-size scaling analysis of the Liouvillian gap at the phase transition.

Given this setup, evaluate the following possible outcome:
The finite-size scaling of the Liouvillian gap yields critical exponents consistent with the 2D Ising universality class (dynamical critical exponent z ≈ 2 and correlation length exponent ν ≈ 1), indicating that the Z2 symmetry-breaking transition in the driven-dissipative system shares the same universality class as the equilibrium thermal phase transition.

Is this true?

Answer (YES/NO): NO